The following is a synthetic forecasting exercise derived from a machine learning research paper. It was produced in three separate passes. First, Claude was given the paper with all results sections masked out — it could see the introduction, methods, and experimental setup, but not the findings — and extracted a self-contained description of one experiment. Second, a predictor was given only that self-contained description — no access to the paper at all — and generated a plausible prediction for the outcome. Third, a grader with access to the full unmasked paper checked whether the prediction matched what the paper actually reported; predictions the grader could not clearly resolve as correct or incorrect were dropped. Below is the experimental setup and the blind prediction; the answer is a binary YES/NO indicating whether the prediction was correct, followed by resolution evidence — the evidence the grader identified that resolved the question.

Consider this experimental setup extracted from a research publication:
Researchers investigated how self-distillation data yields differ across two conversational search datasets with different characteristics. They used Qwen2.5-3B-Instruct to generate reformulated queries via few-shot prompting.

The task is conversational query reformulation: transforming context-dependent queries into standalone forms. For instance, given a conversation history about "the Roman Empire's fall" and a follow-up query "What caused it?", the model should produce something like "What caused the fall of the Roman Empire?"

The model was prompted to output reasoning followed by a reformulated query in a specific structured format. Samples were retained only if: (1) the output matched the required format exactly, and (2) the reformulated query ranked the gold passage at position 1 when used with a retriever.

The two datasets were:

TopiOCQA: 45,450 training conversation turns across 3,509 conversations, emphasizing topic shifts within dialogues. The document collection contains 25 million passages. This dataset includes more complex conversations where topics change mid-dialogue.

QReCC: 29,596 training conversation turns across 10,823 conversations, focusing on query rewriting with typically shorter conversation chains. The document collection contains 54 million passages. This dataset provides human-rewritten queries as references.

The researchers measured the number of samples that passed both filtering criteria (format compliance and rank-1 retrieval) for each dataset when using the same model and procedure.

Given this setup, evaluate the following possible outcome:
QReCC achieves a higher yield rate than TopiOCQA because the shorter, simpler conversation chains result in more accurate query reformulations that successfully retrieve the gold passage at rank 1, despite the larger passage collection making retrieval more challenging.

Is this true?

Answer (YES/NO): YES